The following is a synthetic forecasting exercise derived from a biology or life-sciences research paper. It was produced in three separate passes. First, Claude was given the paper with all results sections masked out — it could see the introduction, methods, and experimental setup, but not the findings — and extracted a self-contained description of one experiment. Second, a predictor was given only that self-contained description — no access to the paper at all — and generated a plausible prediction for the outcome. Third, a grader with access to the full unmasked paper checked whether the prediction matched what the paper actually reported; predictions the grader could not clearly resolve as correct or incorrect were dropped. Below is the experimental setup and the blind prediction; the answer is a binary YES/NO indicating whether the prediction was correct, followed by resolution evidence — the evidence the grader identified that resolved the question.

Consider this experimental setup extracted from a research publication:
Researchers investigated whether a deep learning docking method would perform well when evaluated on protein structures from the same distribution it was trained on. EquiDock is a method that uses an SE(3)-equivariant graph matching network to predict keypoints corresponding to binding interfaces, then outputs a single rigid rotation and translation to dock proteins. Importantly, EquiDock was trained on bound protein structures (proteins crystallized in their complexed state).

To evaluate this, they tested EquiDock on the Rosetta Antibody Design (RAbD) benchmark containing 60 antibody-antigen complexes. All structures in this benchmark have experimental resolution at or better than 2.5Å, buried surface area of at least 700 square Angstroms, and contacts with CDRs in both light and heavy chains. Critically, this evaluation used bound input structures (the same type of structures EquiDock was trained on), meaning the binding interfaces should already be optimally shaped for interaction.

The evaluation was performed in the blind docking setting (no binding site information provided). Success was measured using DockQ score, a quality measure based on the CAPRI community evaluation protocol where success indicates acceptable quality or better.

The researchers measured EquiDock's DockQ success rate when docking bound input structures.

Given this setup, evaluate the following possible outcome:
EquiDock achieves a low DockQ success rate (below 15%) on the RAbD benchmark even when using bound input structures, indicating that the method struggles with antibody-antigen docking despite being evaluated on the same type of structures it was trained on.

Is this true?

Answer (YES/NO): YES